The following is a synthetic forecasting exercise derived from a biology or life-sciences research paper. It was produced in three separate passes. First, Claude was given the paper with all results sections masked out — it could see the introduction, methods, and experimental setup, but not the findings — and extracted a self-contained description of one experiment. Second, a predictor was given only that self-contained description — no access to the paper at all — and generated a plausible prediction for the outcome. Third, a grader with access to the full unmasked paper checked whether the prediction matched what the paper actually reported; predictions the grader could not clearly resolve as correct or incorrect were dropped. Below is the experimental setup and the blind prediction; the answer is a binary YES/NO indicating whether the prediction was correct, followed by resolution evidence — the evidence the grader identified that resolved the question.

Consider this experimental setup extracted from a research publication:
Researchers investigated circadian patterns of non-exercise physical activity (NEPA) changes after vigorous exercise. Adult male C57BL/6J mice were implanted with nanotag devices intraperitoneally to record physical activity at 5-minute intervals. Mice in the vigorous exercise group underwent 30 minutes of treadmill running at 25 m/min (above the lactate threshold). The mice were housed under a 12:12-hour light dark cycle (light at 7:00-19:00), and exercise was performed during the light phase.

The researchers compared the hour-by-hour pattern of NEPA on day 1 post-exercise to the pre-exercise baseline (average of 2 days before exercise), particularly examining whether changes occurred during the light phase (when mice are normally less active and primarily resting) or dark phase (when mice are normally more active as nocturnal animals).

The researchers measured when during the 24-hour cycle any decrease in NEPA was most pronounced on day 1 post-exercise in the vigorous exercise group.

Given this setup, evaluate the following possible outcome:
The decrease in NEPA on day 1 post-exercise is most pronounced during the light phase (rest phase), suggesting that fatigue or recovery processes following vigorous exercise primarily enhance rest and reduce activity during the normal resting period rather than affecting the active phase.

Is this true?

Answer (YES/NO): NO